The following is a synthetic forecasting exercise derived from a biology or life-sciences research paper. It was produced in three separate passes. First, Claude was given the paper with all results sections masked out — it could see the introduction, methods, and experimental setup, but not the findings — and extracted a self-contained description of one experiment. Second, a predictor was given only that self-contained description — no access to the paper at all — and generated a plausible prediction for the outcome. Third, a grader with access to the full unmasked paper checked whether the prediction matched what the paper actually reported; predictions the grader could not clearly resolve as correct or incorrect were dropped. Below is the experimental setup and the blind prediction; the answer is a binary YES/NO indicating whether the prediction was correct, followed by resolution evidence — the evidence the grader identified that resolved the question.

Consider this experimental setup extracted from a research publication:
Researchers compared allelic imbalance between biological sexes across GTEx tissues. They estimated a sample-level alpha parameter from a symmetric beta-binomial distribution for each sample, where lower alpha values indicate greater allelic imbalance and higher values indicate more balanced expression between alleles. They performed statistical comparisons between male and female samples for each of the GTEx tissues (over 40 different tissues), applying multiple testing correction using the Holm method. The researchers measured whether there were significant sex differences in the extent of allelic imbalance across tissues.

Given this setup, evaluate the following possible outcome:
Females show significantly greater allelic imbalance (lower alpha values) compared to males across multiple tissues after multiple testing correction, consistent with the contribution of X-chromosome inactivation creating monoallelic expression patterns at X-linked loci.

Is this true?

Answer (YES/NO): NO